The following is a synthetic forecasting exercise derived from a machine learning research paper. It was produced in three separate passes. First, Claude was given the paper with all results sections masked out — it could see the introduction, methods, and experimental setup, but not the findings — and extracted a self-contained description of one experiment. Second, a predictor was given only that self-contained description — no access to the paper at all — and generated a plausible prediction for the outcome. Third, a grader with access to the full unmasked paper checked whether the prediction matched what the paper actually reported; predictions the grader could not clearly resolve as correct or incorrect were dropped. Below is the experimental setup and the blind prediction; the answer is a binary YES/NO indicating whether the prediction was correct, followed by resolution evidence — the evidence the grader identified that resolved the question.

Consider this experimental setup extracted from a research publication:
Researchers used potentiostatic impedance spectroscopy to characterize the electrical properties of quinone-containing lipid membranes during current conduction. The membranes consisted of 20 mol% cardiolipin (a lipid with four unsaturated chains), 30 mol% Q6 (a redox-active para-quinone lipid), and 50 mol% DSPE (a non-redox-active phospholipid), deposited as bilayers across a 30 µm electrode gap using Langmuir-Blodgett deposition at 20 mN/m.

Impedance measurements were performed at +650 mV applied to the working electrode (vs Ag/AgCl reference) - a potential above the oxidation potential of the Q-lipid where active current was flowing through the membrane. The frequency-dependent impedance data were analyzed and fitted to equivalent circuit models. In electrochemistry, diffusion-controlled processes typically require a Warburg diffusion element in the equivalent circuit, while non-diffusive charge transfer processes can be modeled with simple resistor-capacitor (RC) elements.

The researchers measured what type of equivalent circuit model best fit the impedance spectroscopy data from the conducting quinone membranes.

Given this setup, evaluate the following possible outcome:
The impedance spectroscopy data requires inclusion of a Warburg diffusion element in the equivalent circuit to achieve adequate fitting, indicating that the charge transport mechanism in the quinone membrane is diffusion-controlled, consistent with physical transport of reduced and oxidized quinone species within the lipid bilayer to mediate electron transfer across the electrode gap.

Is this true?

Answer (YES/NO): NO